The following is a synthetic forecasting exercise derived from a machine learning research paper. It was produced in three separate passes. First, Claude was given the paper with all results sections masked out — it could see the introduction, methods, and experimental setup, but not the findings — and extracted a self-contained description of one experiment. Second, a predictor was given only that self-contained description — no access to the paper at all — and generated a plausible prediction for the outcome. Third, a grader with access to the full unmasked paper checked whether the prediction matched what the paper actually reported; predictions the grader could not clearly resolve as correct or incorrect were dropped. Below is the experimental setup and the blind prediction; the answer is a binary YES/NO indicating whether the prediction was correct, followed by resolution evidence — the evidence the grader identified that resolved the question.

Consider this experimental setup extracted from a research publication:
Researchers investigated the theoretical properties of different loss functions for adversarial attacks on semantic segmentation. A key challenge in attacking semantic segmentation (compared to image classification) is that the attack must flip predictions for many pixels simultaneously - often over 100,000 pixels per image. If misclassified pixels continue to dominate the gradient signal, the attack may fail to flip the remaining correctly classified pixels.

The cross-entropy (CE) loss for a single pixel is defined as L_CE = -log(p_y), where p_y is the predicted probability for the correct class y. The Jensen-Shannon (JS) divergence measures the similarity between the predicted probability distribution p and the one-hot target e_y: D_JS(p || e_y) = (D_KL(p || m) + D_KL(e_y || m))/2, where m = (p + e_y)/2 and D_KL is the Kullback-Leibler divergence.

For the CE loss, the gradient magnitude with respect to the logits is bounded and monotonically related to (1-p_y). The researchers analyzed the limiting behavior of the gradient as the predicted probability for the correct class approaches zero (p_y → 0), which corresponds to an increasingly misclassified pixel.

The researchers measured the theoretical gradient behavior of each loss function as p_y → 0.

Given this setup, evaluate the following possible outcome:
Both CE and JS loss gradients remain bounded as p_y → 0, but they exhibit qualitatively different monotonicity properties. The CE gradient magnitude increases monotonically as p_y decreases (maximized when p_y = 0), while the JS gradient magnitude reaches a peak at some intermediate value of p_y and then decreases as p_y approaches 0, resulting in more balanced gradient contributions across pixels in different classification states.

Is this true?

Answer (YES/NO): NO